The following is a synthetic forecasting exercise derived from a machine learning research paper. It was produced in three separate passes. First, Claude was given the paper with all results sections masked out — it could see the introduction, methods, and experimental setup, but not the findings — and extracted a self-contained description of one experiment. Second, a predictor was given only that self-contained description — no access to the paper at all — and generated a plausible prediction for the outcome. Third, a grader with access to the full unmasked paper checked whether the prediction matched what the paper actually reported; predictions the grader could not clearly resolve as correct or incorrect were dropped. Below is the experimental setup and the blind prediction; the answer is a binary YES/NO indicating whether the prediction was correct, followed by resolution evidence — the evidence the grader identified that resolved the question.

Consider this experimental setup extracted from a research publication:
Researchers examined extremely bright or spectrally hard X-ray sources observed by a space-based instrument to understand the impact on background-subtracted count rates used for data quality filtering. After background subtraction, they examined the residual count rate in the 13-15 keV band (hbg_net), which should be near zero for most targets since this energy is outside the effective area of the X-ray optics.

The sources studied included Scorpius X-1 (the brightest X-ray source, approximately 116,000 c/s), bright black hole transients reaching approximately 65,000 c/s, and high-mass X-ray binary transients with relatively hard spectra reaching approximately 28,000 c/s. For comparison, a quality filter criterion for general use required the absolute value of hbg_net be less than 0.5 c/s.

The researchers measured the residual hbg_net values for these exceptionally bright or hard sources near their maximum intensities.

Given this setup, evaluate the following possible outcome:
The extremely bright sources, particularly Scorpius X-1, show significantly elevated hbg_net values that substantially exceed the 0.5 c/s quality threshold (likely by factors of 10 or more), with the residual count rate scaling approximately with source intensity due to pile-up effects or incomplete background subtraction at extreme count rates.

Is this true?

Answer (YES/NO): NO